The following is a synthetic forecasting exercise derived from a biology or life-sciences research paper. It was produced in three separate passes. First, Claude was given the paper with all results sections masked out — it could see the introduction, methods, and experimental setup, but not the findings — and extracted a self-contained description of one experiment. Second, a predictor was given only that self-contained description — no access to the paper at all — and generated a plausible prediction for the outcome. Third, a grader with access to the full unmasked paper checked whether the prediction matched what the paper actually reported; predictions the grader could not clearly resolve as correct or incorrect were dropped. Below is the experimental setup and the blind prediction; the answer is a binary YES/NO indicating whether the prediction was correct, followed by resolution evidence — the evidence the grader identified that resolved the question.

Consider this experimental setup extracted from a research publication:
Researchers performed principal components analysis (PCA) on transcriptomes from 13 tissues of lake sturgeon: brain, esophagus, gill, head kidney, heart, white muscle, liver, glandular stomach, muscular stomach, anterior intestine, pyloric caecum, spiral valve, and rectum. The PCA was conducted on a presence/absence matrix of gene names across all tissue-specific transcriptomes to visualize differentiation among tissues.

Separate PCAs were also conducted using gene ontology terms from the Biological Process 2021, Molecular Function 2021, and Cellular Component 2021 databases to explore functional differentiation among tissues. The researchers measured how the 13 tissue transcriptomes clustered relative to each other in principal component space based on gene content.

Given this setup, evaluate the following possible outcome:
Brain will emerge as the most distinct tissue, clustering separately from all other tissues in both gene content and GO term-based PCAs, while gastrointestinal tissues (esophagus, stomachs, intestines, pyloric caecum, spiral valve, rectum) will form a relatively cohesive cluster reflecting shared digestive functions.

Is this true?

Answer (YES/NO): NO